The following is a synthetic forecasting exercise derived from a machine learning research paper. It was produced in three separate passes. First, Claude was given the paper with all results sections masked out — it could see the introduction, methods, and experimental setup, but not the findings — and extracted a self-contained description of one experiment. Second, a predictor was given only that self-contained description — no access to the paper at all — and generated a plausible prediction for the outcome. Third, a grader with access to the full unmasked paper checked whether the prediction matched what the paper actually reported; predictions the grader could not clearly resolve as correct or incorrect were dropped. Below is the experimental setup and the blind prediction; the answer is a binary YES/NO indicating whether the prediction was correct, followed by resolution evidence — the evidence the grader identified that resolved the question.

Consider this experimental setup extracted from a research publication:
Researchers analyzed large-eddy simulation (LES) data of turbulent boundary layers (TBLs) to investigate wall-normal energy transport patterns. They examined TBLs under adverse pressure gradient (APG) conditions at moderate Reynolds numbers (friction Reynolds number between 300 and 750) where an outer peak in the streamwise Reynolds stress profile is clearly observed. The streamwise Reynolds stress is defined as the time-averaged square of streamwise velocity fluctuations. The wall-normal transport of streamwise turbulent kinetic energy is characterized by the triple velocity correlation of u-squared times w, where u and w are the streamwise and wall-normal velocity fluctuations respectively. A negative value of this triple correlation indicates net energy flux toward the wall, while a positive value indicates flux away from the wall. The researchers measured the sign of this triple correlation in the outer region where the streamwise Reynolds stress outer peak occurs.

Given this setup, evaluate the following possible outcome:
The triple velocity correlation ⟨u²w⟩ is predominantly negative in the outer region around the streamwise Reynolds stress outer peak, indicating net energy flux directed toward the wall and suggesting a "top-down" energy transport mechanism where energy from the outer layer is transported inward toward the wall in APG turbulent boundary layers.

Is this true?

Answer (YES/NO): YES